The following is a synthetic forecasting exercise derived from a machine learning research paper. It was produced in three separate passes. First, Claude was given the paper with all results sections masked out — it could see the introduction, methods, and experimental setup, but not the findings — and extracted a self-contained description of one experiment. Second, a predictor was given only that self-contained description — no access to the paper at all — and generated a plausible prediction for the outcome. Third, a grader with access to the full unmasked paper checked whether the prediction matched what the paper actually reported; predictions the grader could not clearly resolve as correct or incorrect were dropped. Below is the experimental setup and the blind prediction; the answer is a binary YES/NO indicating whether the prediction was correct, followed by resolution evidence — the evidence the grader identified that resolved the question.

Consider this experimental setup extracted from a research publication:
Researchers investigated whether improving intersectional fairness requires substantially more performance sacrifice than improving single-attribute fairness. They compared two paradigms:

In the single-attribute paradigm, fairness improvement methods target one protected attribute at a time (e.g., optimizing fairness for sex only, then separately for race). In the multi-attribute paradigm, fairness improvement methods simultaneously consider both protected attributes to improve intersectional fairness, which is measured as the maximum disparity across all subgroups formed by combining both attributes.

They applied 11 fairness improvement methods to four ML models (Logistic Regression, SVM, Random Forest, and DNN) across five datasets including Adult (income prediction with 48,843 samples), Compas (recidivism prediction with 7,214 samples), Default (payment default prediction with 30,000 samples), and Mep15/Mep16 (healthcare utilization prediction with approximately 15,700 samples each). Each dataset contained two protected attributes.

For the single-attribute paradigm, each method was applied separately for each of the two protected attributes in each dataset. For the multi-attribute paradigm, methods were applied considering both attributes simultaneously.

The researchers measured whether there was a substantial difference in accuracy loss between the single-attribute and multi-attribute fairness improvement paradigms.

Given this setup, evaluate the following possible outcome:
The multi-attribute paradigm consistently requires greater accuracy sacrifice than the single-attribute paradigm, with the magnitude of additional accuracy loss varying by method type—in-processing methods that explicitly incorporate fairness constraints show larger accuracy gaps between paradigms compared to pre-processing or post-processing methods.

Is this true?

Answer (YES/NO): NO